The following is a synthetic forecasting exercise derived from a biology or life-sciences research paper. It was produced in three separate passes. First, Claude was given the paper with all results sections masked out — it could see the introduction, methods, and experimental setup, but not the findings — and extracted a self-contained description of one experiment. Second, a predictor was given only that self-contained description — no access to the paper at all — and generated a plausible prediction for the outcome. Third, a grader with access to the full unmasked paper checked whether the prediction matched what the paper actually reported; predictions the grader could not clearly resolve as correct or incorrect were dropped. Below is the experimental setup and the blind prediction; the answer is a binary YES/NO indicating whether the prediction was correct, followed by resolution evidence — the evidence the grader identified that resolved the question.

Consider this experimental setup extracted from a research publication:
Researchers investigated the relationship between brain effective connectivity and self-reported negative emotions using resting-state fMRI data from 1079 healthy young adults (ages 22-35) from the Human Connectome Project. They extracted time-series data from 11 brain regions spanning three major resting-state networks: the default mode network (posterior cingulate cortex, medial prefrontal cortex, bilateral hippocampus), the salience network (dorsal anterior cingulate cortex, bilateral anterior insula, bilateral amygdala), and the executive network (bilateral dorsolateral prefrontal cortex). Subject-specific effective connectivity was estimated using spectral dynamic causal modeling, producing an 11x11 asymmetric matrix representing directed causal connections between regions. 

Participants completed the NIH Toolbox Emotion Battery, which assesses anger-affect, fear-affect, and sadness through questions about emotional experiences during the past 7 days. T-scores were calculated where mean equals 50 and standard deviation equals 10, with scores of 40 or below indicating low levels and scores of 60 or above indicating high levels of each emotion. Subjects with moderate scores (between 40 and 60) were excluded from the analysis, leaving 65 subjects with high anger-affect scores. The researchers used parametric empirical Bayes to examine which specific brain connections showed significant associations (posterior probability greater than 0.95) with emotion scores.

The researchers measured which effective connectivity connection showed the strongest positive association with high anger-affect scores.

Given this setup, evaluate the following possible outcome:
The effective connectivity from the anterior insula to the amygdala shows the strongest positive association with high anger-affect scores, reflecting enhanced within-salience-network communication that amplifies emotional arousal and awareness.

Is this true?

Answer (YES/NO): NO